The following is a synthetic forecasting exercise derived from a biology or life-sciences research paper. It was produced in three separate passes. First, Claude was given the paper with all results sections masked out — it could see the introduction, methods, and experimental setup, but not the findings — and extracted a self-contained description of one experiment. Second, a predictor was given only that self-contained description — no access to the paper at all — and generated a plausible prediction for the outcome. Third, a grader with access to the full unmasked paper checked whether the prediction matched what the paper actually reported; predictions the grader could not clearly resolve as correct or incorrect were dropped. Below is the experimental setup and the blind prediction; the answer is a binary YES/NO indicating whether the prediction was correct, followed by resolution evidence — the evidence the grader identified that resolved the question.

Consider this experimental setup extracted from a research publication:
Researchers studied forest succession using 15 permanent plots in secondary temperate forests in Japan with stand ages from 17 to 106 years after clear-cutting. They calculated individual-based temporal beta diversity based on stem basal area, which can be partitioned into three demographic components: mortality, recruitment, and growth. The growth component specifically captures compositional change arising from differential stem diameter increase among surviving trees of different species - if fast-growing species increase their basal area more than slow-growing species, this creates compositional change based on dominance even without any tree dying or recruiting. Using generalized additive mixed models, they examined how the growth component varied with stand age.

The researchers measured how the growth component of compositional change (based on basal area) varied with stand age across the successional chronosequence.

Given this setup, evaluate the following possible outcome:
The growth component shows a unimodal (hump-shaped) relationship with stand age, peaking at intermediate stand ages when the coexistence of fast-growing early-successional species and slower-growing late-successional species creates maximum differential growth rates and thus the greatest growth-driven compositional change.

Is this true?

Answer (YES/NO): NO